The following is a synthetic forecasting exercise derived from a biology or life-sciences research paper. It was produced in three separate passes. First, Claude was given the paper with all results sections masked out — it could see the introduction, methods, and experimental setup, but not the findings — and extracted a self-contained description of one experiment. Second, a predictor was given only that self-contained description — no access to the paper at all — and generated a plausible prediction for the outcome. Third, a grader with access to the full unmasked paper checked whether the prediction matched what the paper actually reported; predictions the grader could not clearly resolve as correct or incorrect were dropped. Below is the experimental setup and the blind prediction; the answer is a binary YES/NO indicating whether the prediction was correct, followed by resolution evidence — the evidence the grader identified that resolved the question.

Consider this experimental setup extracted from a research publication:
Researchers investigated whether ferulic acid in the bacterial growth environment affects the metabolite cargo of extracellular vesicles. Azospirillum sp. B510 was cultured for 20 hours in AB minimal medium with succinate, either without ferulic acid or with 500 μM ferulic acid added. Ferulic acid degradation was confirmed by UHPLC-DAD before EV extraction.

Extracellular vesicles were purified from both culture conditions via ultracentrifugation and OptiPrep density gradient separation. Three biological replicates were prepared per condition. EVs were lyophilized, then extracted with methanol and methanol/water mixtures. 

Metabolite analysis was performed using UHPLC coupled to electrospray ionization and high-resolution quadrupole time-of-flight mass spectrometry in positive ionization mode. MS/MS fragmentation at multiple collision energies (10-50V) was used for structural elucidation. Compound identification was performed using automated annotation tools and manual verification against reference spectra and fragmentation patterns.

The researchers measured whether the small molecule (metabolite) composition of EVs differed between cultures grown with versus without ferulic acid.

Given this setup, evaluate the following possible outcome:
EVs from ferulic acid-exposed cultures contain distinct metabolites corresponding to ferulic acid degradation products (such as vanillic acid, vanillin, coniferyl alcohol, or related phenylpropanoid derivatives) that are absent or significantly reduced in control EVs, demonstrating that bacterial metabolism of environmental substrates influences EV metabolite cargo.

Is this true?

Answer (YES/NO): NO